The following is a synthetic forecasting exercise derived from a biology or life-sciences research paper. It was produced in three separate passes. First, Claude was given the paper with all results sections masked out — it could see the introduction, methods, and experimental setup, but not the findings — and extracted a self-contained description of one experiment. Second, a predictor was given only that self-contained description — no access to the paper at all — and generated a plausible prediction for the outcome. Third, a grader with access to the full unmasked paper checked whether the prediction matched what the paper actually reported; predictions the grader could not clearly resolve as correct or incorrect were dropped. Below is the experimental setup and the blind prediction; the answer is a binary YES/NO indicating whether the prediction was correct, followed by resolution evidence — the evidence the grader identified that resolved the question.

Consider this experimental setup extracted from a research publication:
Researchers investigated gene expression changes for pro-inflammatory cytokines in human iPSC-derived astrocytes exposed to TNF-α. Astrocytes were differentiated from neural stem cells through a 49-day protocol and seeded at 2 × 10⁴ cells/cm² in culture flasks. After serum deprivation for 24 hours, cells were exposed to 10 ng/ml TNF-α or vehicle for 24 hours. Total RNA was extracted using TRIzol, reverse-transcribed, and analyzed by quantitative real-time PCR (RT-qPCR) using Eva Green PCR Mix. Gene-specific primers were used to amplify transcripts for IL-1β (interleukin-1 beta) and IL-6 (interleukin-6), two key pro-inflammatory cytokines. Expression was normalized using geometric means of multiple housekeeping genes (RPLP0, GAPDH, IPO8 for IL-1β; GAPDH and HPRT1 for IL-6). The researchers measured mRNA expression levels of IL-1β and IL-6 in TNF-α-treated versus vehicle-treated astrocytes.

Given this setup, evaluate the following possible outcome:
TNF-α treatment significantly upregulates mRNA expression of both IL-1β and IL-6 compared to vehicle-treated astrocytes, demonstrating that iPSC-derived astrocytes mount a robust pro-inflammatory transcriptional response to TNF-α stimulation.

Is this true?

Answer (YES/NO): YES